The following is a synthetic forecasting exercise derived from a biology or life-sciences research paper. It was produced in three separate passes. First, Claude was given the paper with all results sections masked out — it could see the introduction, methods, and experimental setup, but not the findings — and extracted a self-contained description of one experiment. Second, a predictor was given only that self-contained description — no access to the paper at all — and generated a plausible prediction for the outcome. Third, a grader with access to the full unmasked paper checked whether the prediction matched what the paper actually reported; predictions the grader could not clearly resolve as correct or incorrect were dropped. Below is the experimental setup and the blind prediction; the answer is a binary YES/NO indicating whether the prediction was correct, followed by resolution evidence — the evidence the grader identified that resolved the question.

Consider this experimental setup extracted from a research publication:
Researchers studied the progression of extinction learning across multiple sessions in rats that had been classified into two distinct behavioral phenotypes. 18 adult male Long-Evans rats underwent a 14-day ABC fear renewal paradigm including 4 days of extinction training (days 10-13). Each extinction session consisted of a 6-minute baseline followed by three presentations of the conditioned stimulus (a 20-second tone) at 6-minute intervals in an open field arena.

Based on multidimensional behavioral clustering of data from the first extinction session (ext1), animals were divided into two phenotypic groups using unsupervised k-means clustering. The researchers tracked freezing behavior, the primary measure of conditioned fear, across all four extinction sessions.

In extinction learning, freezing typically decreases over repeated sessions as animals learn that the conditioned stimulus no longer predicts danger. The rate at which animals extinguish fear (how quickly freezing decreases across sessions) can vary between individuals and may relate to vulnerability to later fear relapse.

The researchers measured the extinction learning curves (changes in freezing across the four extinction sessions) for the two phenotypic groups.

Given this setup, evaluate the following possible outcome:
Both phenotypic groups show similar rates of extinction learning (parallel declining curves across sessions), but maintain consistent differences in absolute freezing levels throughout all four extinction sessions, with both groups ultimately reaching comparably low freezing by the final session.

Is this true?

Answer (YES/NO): NO